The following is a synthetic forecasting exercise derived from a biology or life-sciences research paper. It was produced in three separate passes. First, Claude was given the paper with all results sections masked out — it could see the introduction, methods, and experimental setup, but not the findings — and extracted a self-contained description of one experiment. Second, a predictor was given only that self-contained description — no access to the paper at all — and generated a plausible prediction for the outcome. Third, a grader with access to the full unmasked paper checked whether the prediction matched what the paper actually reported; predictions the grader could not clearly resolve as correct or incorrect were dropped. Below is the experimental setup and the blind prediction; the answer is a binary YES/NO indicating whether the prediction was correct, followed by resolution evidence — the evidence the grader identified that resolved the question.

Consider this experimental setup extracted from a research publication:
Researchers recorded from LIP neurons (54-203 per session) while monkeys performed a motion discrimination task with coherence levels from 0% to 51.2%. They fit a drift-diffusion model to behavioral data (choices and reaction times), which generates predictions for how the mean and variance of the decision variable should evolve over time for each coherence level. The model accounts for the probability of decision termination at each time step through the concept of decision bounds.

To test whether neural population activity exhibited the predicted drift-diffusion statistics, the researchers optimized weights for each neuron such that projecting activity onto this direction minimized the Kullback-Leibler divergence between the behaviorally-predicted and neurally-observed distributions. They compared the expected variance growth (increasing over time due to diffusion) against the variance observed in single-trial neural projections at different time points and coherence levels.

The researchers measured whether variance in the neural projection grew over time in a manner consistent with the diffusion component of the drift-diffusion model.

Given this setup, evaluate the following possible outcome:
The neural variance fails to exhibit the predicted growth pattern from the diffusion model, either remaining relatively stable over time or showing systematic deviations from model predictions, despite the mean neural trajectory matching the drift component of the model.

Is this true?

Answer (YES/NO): NO